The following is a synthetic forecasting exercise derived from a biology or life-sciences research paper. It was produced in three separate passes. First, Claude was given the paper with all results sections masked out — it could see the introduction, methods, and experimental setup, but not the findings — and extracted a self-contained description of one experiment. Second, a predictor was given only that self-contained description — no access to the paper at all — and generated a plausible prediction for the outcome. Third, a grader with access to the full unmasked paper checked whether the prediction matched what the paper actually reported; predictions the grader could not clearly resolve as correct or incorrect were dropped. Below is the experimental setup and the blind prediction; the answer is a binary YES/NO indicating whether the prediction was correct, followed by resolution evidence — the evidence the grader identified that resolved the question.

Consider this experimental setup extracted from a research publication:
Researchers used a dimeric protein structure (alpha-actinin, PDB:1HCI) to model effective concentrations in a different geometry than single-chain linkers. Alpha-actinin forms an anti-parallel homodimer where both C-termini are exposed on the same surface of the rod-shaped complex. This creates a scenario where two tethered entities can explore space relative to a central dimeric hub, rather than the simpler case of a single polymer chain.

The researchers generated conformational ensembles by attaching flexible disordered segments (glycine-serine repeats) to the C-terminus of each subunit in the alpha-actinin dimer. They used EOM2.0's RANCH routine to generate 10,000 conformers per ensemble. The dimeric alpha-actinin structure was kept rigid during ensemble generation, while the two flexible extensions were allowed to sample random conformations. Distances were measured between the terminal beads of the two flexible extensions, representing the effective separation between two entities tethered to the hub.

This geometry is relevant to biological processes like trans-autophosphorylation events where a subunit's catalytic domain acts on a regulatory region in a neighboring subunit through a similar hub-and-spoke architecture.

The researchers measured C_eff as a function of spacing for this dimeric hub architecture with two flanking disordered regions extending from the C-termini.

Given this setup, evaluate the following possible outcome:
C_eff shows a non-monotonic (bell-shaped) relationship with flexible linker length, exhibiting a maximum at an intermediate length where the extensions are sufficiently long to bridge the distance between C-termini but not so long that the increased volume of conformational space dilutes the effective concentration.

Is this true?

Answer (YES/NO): NO